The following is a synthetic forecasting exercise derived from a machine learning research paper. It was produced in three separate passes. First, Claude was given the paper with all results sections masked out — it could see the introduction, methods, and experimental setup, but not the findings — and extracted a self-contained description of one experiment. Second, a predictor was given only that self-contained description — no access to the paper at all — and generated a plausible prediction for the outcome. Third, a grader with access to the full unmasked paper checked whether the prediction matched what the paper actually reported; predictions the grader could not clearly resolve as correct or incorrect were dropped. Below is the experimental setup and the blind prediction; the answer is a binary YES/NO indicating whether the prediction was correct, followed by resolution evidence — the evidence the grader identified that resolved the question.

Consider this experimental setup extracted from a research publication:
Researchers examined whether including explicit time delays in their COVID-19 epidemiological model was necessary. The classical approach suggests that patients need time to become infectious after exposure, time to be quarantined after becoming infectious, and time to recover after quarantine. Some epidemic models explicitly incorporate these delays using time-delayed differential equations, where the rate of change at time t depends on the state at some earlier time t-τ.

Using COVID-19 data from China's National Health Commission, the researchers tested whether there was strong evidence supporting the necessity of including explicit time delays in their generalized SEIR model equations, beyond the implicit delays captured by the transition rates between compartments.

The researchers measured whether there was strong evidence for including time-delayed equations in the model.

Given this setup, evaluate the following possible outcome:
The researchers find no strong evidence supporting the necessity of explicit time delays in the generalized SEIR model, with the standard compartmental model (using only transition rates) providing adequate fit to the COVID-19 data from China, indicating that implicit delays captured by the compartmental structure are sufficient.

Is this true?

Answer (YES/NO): YES